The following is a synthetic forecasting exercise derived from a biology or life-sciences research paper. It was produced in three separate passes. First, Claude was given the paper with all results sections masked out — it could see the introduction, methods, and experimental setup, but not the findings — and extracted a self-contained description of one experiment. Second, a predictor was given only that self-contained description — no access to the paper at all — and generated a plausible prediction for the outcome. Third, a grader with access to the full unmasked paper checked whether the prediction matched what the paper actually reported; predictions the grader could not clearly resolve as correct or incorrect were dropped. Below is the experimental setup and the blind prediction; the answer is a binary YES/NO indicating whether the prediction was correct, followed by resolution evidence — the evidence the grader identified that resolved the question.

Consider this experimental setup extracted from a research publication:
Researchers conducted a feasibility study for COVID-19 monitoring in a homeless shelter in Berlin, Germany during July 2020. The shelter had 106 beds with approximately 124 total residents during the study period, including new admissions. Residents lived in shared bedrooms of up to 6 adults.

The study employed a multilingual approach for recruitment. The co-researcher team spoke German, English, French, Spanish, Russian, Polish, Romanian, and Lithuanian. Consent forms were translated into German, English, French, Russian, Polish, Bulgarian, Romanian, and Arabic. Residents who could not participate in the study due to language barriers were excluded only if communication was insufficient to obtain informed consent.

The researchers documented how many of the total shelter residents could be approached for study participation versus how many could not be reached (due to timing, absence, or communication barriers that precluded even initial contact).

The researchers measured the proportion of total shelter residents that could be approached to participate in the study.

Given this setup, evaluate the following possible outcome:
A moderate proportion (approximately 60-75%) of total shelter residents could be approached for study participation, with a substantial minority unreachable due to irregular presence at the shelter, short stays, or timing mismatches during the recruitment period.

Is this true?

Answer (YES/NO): YES